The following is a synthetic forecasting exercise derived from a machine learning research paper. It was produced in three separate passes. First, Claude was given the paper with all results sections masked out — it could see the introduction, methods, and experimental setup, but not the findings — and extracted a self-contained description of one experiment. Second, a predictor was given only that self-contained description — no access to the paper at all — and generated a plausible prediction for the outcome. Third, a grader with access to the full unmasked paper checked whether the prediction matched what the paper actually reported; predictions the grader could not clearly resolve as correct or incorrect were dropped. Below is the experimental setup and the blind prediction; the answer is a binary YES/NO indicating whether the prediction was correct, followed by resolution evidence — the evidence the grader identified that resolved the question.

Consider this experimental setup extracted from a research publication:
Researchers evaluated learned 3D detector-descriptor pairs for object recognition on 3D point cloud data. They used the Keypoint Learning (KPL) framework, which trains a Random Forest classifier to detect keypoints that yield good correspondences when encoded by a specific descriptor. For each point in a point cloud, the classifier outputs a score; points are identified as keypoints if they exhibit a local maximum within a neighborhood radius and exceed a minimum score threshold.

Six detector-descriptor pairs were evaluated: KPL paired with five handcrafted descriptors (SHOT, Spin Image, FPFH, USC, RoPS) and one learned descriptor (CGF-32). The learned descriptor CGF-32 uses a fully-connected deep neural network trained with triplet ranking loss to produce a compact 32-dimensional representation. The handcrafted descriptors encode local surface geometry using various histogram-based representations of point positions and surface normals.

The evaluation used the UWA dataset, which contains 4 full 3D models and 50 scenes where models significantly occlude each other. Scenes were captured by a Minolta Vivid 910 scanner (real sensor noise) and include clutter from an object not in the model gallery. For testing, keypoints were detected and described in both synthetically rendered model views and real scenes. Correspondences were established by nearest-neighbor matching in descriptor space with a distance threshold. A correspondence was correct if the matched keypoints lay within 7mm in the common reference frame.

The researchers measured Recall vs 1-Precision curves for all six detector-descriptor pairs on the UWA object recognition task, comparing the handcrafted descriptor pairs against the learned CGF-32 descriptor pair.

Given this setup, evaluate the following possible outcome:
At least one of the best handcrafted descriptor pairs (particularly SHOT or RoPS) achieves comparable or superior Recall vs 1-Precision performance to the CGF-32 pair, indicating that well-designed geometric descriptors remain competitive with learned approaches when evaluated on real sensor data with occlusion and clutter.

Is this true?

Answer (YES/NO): NO